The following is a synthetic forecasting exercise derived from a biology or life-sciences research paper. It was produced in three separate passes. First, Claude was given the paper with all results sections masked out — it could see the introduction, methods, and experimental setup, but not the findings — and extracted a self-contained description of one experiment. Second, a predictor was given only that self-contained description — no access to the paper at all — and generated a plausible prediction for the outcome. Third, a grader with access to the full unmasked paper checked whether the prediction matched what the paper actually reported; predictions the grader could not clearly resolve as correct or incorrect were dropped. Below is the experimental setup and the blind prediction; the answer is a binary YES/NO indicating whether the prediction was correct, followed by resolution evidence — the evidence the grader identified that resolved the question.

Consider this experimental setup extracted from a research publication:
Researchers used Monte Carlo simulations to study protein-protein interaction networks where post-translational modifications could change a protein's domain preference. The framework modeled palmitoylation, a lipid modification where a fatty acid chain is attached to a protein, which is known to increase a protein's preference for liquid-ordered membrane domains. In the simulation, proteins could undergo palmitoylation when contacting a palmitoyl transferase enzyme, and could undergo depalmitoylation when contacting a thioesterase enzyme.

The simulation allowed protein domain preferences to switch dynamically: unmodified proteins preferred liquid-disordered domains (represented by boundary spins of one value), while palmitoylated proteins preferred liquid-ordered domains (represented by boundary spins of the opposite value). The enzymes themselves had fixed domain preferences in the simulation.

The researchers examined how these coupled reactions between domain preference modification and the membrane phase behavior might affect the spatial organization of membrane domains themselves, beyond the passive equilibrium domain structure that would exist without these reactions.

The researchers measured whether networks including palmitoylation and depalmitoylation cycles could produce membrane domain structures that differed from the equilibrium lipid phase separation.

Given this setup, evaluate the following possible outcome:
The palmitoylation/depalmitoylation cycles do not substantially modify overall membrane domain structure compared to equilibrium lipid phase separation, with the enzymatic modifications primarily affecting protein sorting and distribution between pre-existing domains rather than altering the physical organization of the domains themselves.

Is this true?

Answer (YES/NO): NO